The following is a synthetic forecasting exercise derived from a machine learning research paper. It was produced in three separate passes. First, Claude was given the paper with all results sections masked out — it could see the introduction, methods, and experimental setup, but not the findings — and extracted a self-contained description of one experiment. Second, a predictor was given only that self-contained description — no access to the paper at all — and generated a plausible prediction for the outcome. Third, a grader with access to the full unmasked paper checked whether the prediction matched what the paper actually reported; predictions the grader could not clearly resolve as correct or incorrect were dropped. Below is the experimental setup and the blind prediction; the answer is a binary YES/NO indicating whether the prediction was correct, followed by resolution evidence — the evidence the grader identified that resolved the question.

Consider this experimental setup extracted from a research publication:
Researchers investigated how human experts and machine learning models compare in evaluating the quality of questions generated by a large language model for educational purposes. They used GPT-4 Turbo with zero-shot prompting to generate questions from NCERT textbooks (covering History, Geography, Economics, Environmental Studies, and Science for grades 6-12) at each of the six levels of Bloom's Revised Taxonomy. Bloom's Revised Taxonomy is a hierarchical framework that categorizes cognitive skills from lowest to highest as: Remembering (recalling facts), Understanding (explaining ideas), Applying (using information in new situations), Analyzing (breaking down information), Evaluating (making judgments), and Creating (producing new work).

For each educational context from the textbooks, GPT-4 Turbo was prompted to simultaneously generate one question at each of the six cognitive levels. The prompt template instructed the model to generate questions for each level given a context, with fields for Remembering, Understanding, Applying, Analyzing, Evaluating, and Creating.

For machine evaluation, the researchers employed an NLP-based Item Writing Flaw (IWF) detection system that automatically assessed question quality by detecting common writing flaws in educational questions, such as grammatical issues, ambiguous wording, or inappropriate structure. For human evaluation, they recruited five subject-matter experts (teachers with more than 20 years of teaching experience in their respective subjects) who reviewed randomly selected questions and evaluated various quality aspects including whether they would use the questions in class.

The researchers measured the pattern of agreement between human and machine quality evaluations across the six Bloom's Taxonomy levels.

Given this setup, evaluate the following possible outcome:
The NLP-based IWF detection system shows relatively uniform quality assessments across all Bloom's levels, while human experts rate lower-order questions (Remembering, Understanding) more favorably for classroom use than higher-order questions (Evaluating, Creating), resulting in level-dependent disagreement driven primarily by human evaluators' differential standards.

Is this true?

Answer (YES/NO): NO